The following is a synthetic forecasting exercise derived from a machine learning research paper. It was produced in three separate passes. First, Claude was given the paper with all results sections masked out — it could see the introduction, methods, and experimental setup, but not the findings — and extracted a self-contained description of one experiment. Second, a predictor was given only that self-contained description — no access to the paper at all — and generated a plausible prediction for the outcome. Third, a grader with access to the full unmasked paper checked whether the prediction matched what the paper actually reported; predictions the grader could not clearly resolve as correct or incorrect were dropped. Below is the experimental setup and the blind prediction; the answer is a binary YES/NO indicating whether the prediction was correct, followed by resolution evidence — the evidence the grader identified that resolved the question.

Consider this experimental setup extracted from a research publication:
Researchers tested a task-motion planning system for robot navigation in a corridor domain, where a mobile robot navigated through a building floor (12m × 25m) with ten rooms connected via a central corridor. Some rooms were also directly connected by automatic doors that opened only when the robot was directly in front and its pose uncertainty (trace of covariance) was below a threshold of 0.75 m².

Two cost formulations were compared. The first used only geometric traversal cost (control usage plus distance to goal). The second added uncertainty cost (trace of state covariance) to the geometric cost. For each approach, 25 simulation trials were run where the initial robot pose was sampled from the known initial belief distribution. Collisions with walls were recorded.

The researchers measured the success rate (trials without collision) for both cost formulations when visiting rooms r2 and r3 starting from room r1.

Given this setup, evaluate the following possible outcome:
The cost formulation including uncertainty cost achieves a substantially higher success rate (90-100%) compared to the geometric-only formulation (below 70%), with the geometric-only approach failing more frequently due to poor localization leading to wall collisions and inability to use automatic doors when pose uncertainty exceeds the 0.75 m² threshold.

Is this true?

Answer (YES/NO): YES